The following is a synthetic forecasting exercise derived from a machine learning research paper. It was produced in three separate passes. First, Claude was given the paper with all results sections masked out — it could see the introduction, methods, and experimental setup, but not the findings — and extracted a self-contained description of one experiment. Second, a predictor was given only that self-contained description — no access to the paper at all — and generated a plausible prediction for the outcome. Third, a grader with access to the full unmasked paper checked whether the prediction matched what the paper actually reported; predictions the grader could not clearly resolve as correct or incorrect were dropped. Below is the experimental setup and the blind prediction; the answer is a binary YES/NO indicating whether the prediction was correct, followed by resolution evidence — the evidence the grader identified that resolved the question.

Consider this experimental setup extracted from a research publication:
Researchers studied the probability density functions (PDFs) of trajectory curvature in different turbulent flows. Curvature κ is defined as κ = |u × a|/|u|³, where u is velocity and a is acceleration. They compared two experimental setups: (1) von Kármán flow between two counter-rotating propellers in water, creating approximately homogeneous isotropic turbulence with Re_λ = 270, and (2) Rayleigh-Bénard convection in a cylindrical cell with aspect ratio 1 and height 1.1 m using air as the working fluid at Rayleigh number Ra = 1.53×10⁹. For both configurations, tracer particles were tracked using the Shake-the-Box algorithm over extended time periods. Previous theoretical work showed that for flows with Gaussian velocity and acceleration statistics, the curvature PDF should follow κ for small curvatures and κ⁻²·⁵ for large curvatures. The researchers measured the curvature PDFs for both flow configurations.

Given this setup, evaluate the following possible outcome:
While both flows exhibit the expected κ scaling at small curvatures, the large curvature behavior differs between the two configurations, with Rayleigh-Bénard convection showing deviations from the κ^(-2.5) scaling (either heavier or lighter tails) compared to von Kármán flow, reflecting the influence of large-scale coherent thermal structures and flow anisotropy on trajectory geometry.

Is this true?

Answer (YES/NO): NO